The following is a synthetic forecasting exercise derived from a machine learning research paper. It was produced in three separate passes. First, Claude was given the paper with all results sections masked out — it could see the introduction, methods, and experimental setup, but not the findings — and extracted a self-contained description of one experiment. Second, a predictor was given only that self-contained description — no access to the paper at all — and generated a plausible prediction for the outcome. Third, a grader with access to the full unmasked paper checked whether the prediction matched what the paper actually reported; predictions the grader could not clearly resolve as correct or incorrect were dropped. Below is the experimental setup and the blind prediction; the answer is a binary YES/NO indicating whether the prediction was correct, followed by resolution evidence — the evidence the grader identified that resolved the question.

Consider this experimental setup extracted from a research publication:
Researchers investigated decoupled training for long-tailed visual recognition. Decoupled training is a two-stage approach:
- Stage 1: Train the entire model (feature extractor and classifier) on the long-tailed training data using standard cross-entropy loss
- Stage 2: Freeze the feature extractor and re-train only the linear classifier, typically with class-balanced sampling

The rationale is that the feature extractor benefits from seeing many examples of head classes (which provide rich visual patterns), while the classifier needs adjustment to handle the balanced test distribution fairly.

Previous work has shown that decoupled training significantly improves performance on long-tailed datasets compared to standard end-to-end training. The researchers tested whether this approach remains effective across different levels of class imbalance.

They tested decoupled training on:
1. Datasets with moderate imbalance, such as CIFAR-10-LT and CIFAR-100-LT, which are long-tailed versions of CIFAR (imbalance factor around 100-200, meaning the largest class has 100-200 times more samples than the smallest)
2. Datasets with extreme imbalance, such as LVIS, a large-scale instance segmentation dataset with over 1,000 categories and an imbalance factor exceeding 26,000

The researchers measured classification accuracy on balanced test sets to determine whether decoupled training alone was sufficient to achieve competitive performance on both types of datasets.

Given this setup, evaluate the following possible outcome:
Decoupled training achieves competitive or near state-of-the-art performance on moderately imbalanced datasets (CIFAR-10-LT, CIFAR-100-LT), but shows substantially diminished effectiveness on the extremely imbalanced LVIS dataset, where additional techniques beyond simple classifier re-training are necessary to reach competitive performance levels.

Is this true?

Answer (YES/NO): YES